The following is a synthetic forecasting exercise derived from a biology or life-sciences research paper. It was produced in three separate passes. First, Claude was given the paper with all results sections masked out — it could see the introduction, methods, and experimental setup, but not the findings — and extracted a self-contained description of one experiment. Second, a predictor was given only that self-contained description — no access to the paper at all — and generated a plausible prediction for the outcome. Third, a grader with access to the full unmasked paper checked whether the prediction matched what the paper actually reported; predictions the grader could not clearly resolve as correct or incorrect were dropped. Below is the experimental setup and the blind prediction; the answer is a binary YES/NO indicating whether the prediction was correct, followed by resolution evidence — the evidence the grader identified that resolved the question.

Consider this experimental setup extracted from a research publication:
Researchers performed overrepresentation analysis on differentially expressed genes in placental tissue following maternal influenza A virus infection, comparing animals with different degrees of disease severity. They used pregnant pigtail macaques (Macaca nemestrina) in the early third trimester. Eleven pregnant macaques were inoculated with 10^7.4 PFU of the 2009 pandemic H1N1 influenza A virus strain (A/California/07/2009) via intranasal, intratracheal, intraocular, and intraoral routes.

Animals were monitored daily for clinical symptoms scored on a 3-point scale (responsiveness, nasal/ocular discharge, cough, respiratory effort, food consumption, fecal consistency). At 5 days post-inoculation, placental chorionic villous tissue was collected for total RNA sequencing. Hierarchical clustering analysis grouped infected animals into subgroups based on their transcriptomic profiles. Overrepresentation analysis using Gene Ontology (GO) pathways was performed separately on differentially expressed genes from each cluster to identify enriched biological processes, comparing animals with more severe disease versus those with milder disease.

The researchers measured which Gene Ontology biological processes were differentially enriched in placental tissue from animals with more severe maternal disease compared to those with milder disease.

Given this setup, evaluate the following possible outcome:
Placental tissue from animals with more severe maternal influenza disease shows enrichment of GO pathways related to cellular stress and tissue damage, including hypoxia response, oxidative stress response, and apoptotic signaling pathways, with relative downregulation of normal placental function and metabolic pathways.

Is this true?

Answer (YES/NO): NO